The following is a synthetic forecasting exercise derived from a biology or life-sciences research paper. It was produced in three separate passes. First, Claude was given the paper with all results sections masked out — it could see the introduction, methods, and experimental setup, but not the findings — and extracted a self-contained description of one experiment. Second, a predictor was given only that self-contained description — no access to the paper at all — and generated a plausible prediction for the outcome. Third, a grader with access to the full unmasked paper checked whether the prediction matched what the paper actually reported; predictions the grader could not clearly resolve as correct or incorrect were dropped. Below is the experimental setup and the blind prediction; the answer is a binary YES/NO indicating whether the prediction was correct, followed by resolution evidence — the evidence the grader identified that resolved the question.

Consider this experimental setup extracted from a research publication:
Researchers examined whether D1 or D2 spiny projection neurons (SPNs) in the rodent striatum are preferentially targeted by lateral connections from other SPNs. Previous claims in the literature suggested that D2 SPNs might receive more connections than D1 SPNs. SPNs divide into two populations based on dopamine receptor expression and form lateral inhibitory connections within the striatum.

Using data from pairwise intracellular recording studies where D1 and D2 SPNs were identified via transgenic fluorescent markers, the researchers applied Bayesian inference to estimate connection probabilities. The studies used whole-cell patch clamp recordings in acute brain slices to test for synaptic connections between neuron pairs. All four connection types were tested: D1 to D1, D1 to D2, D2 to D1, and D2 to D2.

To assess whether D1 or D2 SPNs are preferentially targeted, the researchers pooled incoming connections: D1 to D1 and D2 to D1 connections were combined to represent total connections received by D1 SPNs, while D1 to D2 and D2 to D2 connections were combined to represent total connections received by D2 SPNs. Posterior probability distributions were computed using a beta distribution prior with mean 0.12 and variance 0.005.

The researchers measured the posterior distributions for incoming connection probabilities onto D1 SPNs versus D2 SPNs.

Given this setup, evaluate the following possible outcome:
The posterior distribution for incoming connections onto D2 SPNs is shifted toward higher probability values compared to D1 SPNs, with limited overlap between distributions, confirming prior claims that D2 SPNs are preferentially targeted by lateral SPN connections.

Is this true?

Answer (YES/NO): NO